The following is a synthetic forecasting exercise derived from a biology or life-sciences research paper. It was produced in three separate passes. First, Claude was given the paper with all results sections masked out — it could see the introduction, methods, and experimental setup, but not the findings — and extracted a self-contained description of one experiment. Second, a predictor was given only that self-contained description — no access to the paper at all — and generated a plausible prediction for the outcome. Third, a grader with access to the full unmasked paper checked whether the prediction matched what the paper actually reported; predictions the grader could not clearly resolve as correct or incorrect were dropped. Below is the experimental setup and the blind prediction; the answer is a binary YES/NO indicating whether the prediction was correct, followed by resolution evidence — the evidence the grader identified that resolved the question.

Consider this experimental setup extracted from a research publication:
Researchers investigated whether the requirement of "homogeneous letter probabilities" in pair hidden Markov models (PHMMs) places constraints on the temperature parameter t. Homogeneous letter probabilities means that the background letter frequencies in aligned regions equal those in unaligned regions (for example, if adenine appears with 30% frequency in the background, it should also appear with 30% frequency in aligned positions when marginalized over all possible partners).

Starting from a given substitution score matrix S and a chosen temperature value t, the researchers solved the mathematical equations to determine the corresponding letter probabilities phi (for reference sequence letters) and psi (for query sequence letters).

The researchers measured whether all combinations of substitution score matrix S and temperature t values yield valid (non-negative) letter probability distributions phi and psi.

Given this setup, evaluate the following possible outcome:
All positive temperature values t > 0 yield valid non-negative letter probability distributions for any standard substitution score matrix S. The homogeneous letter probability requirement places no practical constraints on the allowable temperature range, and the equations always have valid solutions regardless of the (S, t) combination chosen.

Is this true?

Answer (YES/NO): NO